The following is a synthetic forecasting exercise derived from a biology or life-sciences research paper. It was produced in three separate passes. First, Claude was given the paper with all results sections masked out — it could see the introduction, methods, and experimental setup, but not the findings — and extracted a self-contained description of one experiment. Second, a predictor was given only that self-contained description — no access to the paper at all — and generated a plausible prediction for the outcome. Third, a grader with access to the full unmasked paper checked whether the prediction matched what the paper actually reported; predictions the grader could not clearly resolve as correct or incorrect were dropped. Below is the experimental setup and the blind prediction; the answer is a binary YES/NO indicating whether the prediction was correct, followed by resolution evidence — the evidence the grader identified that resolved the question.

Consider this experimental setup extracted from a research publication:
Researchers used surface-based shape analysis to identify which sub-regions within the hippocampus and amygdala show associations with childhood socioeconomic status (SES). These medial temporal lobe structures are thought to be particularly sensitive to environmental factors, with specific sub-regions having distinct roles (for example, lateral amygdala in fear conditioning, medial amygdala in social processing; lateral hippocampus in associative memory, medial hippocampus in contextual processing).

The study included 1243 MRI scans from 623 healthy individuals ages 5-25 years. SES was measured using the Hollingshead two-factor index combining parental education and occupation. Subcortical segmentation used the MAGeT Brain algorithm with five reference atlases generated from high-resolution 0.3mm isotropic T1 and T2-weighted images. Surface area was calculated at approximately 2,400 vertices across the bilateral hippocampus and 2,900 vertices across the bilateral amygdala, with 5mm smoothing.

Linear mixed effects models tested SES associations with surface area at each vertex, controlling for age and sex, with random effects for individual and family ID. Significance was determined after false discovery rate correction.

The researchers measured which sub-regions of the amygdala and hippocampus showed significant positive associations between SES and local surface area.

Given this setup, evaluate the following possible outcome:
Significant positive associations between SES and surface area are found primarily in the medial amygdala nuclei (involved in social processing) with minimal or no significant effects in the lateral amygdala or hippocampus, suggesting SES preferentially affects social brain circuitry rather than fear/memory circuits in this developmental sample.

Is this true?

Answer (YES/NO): NO